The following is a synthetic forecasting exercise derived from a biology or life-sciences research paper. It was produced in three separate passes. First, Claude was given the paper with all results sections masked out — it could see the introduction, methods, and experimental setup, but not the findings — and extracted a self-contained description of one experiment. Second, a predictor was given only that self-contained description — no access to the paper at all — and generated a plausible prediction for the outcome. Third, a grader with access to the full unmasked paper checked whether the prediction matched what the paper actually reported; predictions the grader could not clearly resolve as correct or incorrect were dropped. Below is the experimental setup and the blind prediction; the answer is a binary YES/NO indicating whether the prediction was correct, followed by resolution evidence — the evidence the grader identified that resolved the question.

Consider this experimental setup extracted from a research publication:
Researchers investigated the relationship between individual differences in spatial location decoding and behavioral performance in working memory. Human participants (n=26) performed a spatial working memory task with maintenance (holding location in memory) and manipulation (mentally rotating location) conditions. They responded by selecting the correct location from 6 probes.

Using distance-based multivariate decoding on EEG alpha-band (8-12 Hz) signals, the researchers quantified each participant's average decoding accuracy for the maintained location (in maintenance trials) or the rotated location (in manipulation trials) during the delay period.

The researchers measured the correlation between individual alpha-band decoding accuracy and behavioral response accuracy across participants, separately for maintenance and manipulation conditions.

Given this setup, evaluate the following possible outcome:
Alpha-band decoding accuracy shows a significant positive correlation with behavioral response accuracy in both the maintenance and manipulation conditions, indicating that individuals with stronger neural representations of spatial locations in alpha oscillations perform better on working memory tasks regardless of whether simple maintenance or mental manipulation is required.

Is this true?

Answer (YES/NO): NO